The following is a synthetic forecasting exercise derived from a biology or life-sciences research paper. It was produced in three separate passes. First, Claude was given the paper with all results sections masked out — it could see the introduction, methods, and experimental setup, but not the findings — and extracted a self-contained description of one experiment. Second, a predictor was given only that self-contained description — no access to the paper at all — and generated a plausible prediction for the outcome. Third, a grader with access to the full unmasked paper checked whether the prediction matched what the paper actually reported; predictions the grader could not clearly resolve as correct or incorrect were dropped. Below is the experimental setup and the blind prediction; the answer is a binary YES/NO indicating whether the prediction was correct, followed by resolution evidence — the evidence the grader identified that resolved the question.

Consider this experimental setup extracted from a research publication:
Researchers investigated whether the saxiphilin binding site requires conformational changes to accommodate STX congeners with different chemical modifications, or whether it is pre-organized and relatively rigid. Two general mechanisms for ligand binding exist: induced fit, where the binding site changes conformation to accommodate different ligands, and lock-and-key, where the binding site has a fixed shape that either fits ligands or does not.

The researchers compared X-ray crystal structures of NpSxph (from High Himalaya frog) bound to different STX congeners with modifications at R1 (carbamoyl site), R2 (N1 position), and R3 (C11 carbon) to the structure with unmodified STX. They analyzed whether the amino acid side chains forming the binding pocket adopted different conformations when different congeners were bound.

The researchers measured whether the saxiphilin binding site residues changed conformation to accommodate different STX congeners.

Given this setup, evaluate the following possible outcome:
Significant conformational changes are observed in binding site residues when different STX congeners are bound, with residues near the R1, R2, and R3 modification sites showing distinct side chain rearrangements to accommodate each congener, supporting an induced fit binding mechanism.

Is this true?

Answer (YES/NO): NO